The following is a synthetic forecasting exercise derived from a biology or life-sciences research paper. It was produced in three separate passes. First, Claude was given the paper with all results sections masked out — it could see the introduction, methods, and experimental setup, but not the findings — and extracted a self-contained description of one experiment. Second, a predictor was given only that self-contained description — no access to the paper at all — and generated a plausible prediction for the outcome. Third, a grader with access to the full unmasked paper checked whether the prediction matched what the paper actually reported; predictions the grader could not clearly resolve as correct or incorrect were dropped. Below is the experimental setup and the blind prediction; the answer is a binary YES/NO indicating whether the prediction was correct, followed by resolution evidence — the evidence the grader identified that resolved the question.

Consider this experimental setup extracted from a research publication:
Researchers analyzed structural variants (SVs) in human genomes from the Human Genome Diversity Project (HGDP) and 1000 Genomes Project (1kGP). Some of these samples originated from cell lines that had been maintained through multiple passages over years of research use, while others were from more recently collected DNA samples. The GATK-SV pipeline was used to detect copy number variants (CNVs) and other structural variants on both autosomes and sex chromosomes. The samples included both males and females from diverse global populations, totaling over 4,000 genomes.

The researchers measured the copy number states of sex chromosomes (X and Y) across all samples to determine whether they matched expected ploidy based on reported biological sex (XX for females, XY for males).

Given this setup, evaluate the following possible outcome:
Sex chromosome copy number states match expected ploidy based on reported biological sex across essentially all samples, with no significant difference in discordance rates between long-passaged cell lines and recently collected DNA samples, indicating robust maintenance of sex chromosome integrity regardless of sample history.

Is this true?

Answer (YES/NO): NO